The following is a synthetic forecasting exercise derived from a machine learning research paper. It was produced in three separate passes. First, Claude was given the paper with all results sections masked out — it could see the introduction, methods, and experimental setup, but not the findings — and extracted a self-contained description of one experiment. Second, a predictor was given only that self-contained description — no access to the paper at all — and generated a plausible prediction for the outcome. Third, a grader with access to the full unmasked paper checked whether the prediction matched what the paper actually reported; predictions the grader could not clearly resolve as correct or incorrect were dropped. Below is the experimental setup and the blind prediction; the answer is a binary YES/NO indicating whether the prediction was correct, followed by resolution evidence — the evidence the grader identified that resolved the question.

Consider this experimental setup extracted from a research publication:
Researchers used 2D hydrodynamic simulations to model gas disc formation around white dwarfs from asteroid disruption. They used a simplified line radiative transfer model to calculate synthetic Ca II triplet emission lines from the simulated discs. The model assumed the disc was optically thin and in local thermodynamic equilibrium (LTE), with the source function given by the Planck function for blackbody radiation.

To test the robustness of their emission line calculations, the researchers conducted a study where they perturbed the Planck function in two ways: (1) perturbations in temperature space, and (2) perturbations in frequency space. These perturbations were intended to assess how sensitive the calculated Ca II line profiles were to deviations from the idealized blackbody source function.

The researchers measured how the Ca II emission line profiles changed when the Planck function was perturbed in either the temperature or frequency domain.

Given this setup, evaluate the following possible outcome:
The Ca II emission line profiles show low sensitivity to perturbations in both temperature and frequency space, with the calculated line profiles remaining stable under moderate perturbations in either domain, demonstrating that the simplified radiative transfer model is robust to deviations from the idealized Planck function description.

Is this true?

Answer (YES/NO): YES